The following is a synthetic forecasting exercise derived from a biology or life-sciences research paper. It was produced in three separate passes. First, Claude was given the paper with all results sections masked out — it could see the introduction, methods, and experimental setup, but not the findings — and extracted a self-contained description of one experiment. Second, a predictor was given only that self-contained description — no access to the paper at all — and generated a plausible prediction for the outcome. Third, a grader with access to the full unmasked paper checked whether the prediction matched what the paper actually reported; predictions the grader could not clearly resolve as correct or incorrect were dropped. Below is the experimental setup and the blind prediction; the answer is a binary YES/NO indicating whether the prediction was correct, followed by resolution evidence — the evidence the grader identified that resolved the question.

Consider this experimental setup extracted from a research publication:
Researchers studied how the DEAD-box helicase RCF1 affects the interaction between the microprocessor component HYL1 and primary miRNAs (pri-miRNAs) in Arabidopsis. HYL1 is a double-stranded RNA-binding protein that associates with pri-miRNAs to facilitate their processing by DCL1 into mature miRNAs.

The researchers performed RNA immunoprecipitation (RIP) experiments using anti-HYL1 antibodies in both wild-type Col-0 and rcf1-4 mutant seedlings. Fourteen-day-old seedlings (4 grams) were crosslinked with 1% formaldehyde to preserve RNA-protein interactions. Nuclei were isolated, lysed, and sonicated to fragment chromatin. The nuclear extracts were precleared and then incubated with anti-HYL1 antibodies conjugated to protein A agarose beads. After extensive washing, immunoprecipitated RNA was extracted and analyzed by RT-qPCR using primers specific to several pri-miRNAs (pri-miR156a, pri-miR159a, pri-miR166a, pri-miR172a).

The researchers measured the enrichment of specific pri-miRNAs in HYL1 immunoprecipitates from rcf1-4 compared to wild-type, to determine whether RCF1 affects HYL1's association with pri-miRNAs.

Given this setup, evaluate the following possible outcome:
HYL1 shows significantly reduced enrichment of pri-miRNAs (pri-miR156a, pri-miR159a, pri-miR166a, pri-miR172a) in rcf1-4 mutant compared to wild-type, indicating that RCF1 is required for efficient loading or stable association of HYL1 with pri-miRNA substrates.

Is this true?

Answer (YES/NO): YES